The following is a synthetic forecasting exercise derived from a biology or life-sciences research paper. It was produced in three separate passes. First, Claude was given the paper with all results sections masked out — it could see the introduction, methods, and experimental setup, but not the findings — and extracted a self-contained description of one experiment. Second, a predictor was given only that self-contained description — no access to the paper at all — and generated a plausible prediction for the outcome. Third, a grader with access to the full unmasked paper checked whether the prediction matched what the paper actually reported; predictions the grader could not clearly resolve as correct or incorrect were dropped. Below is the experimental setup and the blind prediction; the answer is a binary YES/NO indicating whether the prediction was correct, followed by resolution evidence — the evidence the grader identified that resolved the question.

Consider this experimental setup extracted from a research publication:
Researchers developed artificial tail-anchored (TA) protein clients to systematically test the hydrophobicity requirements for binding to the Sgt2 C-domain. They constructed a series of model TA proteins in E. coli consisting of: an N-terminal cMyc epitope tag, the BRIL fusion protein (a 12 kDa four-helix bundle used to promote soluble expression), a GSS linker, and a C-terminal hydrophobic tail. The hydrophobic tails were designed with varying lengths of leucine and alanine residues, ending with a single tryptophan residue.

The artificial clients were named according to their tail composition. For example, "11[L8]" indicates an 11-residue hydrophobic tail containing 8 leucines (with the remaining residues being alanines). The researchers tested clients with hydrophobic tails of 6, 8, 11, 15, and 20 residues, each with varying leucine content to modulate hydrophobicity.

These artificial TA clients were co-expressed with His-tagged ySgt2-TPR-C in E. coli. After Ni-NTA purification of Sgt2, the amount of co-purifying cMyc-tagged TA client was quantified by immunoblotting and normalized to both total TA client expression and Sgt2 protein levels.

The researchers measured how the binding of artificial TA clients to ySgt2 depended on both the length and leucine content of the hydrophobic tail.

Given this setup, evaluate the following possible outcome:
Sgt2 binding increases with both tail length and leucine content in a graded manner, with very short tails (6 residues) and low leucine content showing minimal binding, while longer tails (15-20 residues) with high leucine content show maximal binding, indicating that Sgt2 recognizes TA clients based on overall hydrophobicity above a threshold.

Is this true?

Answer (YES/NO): NO